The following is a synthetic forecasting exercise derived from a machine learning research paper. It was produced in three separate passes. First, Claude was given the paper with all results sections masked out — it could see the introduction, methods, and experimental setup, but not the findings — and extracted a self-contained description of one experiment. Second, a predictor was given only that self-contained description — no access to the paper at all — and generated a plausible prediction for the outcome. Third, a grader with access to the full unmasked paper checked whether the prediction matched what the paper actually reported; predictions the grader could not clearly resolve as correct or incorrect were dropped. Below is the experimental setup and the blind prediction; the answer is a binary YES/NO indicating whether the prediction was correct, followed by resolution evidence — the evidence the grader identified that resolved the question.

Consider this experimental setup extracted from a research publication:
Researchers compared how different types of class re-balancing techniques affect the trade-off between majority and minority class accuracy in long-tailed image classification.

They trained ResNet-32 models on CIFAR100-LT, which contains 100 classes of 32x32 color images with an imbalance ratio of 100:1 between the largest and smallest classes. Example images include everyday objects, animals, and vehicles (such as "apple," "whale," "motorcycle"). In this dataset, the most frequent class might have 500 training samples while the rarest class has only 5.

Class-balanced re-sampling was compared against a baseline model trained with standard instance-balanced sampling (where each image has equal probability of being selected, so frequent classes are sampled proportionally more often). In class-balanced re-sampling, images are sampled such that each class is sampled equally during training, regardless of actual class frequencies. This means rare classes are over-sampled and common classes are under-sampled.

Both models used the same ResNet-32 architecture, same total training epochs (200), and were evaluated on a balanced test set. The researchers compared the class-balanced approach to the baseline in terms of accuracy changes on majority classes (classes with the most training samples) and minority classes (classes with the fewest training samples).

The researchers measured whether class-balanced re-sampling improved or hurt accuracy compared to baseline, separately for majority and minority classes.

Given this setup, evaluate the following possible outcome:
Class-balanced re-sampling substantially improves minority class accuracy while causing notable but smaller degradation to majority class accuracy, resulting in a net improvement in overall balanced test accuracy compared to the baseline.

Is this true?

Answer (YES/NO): NO